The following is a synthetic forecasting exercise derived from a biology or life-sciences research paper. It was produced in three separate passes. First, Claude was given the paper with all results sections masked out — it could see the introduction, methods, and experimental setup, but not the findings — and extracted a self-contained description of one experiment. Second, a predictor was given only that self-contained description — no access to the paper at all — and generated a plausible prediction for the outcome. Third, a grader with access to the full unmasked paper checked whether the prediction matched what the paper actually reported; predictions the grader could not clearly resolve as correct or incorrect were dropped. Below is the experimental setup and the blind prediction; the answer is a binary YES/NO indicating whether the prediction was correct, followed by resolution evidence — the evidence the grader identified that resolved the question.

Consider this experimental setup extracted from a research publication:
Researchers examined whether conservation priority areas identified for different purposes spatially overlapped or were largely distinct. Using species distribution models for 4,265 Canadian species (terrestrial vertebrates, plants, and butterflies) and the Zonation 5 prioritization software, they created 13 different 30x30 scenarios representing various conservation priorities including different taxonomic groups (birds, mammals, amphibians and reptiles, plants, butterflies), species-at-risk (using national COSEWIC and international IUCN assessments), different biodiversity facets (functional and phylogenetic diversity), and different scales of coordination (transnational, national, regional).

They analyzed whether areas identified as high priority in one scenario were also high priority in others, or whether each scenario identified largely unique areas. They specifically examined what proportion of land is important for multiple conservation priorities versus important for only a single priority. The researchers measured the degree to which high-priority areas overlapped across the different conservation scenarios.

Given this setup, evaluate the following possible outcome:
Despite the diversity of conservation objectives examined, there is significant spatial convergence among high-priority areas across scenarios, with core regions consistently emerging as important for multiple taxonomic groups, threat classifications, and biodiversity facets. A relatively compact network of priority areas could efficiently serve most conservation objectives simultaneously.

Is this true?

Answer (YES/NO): NO